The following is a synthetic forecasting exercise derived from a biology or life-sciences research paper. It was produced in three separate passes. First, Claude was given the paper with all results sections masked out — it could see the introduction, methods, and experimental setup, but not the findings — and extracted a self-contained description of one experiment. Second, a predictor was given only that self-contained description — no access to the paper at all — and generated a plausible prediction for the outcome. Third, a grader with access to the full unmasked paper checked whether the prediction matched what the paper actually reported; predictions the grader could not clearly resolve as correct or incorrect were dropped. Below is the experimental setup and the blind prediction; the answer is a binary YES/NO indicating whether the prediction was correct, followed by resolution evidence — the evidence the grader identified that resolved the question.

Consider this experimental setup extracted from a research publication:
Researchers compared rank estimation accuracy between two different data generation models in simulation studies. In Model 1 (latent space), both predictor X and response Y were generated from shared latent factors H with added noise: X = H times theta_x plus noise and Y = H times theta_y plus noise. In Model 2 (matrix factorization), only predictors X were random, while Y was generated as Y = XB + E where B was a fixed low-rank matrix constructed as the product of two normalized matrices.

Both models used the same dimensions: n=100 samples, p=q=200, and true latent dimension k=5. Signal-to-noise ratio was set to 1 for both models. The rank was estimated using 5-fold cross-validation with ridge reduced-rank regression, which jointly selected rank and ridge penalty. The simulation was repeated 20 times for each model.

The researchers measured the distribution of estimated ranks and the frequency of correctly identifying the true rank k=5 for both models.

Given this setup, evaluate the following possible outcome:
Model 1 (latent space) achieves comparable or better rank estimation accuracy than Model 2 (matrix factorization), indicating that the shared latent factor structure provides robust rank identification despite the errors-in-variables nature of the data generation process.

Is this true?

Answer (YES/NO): YES